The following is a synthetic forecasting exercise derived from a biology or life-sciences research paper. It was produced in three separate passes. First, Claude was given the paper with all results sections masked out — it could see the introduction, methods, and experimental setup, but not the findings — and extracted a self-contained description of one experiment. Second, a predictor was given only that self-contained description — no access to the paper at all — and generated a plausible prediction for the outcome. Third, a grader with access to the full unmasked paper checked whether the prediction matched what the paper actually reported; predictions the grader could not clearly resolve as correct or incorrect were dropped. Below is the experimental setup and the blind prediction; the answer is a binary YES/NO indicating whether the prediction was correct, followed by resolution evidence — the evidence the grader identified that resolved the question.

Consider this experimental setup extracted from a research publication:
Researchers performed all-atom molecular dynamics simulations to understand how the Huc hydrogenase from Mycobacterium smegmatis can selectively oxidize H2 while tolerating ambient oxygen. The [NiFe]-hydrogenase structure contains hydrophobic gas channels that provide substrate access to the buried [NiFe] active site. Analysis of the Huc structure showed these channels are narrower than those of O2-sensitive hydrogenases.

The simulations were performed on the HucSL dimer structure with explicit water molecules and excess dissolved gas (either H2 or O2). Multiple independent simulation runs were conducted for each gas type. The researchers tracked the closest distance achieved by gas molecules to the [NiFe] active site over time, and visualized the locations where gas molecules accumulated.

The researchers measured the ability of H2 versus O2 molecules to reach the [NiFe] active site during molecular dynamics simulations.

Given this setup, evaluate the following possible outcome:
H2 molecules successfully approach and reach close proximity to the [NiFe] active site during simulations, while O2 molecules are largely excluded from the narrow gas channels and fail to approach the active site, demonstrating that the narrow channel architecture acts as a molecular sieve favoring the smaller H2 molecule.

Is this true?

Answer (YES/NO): YES